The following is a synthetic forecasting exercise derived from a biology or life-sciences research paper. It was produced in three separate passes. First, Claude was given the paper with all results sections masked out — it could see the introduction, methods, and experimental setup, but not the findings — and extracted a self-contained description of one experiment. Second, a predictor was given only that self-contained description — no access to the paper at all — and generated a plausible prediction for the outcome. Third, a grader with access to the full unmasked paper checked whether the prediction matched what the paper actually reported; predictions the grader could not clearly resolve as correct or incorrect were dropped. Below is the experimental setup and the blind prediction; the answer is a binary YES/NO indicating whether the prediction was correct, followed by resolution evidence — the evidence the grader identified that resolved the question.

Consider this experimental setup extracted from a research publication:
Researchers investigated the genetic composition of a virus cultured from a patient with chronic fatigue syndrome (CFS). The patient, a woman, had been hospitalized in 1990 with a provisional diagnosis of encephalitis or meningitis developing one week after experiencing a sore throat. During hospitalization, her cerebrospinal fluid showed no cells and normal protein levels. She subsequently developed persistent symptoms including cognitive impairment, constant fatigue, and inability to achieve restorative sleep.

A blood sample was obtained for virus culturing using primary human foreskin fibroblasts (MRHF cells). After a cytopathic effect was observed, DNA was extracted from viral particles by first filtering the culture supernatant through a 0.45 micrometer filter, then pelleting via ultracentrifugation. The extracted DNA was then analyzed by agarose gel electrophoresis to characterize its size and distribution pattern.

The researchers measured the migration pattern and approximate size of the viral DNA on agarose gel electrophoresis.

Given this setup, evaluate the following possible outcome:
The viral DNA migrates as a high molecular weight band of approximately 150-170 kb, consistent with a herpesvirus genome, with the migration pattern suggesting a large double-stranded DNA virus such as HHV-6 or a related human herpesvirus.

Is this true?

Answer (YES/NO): NO